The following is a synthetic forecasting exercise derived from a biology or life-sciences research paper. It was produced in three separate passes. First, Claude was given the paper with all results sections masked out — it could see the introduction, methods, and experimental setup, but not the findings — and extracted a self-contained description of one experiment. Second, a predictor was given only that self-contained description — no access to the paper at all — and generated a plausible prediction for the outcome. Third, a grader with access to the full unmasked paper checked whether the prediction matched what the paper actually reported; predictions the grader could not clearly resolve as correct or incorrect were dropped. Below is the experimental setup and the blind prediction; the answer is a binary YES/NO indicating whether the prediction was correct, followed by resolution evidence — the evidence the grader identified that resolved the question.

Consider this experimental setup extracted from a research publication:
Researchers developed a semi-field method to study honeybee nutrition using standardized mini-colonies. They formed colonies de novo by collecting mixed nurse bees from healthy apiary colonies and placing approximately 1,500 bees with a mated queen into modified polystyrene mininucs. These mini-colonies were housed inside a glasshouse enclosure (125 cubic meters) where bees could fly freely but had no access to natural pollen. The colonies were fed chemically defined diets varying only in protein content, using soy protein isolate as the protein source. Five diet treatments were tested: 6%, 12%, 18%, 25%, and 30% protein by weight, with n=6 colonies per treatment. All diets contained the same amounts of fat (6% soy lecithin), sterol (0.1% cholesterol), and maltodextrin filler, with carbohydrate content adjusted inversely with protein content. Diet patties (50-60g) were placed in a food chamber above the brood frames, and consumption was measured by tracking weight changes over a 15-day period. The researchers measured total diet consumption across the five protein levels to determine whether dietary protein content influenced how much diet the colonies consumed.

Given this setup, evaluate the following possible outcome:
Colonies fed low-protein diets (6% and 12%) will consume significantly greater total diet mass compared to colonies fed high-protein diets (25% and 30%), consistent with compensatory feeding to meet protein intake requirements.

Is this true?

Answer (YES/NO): NO